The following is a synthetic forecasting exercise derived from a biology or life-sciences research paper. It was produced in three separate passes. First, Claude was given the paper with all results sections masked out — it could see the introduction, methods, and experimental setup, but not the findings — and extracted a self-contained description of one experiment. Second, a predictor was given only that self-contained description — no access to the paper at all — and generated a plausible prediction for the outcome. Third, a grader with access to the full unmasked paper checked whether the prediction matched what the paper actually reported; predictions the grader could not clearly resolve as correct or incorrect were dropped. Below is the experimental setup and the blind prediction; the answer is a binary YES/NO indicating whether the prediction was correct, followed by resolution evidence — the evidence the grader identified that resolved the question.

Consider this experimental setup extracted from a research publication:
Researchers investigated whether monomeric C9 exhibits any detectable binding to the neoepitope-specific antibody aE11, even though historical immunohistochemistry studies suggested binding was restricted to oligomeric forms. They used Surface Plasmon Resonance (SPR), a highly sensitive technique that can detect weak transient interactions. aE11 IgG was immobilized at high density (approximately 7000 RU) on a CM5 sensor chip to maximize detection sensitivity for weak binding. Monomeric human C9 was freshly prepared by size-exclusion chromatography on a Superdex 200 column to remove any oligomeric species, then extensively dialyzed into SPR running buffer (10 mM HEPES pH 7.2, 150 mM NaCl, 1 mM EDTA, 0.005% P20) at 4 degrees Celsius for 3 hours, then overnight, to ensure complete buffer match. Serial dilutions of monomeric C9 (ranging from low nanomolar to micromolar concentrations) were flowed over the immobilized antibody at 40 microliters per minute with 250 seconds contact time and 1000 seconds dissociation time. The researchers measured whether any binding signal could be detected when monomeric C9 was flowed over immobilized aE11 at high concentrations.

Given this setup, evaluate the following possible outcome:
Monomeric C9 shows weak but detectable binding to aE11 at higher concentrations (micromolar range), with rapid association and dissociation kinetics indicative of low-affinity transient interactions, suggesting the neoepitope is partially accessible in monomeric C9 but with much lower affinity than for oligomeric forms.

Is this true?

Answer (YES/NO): YES